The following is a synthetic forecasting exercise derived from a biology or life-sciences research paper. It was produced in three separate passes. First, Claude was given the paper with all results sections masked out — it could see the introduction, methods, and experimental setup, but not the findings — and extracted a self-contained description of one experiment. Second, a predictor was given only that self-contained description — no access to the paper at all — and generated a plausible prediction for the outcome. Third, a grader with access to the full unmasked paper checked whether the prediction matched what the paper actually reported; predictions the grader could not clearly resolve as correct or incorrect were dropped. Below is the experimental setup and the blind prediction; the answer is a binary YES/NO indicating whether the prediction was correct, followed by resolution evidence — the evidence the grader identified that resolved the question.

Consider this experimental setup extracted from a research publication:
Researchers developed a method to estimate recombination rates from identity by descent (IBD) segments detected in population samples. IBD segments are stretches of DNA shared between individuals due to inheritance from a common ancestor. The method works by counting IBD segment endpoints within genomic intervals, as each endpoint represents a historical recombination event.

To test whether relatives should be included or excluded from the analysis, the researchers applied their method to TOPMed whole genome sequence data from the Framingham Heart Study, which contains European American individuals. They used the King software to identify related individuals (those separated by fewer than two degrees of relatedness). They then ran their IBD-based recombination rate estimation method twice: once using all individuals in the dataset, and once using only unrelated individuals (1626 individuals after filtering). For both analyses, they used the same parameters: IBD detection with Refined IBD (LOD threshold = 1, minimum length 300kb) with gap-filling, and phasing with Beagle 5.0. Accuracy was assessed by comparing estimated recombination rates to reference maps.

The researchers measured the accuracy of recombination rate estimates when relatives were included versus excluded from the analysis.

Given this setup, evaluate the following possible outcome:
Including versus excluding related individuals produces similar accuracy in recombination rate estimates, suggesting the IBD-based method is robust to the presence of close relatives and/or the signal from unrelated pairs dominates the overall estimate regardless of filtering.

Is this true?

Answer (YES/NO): YES